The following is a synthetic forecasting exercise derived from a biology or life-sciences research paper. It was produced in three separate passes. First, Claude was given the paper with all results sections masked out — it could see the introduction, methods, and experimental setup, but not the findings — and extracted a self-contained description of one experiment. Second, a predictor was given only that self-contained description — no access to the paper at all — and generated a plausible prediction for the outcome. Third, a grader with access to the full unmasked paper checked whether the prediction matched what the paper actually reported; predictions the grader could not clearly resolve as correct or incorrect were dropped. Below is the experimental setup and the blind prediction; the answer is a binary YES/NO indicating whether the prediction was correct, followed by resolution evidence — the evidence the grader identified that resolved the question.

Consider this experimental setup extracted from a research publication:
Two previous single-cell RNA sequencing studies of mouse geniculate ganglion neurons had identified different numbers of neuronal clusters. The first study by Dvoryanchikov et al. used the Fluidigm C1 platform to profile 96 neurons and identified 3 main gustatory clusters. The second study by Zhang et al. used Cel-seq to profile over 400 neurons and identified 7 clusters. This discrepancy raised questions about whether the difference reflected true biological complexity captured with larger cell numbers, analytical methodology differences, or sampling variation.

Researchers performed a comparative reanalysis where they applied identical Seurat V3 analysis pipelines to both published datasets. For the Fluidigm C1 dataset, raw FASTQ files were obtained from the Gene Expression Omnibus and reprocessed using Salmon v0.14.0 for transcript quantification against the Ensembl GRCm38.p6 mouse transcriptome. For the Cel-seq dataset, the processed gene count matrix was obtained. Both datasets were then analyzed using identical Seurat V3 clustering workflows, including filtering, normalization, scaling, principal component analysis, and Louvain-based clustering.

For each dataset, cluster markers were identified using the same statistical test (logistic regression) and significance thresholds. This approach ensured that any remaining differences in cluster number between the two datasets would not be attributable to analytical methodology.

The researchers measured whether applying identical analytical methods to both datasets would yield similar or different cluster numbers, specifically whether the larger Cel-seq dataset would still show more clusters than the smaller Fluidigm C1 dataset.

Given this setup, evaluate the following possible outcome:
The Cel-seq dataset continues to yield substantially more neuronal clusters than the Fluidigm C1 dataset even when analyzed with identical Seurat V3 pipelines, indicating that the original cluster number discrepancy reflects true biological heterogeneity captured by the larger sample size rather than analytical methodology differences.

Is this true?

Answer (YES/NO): NO